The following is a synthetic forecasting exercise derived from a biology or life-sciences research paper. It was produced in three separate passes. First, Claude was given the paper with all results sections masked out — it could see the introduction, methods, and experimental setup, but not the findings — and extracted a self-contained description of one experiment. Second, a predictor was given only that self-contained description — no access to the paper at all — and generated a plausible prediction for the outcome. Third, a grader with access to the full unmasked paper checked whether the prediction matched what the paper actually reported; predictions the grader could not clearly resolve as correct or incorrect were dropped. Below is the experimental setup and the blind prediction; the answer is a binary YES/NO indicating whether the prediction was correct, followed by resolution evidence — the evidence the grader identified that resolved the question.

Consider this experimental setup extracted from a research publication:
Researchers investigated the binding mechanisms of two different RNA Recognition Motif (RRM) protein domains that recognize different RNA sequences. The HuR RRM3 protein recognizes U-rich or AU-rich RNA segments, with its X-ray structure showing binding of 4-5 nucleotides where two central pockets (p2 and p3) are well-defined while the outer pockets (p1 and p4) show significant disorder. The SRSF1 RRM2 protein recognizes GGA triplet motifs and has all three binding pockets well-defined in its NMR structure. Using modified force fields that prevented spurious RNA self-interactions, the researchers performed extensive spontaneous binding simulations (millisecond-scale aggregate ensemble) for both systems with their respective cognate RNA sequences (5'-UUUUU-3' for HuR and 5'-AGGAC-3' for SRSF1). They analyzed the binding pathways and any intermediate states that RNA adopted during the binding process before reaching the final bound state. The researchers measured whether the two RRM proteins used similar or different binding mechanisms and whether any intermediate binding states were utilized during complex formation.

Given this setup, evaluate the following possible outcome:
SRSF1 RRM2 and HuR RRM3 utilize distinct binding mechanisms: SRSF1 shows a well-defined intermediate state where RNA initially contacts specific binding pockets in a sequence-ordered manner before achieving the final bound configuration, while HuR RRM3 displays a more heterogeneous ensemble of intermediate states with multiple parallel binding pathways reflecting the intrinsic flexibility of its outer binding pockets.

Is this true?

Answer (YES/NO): NO